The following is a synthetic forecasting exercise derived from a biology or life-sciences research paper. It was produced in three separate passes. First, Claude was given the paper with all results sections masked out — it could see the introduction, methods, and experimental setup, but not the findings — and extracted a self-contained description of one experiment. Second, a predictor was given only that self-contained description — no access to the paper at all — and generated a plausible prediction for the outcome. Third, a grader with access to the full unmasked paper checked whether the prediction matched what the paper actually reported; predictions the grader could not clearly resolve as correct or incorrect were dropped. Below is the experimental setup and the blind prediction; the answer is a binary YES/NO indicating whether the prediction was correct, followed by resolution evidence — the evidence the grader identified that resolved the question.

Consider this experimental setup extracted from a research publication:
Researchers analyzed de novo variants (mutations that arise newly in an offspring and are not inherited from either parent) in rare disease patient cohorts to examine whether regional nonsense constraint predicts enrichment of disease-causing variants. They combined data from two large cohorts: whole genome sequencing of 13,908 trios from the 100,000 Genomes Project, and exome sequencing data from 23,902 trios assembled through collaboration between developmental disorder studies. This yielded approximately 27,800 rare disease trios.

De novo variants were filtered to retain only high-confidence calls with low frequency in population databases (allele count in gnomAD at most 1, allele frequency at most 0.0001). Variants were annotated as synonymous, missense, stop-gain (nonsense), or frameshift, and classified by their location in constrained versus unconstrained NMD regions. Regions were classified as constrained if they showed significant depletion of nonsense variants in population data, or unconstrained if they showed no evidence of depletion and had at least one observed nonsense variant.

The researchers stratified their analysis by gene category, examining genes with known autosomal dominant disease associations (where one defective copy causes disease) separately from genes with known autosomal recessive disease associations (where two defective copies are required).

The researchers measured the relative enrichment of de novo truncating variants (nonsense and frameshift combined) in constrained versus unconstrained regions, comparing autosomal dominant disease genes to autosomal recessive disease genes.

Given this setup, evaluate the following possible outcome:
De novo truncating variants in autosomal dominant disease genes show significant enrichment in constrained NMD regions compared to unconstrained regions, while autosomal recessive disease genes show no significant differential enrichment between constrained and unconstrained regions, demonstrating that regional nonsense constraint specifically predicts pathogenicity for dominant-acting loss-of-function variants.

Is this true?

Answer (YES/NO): YES